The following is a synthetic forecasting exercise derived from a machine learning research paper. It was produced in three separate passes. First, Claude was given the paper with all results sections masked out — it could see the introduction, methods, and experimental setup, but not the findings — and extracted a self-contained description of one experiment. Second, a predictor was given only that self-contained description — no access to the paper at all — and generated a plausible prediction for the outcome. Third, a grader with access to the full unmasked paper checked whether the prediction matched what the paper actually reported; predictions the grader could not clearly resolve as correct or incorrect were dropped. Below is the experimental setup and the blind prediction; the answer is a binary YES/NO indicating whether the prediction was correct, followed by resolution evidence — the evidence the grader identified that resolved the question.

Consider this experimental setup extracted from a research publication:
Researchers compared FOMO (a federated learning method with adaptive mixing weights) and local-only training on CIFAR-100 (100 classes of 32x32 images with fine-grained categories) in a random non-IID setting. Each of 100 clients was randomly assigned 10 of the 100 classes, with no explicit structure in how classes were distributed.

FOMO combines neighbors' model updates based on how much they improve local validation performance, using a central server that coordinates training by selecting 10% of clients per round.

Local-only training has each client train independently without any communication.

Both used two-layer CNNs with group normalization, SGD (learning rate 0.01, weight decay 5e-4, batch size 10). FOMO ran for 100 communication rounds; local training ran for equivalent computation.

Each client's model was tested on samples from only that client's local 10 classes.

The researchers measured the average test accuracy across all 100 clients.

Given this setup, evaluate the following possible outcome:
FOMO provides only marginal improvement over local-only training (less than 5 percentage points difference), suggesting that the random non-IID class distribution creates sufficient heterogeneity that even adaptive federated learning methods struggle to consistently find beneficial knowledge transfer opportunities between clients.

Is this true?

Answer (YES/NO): NO